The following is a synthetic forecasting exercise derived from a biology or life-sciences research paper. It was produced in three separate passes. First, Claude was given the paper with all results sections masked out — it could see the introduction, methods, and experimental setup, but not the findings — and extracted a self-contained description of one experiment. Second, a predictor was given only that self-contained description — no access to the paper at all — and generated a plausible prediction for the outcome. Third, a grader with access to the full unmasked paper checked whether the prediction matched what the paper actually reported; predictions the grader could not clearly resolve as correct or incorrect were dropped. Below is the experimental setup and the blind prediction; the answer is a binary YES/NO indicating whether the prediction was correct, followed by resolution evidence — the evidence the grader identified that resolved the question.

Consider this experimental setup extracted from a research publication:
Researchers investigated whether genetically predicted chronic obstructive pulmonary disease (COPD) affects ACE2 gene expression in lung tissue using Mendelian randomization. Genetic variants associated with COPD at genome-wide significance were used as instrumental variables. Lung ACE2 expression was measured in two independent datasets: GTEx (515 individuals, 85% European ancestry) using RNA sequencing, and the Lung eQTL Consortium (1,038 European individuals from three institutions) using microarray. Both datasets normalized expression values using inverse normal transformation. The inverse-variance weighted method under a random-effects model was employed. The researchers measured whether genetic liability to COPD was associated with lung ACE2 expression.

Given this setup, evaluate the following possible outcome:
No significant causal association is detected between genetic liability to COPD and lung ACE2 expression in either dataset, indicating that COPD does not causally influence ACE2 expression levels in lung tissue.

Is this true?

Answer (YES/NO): YES